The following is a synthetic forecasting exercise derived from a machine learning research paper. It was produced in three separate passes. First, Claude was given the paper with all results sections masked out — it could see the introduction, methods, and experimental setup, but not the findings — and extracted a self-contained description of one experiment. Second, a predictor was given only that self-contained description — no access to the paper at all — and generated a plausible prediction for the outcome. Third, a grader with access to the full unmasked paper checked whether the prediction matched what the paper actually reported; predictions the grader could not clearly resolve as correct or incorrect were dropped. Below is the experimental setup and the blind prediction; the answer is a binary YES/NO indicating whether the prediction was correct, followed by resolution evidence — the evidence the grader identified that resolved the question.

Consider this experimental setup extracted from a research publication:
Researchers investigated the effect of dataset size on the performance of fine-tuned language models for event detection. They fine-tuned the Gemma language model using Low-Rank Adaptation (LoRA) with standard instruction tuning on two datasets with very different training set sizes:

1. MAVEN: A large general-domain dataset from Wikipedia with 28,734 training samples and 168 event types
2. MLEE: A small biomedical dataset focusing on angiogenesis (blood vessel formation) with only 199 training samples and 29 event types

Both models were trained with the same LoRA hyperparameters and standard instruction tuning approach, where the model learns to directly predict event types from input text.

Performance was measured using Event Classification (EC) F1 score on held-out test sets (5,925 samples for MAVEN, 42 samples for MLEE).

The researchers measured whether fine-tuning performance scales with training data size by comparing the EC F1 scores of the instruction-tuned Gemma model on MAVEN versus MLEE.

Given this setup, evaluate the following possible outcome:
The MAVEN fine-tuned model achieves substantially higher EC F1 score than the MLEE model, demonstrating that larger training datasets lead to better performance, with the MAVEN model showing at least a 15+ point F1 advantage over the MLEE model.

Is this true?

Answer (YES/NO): NO